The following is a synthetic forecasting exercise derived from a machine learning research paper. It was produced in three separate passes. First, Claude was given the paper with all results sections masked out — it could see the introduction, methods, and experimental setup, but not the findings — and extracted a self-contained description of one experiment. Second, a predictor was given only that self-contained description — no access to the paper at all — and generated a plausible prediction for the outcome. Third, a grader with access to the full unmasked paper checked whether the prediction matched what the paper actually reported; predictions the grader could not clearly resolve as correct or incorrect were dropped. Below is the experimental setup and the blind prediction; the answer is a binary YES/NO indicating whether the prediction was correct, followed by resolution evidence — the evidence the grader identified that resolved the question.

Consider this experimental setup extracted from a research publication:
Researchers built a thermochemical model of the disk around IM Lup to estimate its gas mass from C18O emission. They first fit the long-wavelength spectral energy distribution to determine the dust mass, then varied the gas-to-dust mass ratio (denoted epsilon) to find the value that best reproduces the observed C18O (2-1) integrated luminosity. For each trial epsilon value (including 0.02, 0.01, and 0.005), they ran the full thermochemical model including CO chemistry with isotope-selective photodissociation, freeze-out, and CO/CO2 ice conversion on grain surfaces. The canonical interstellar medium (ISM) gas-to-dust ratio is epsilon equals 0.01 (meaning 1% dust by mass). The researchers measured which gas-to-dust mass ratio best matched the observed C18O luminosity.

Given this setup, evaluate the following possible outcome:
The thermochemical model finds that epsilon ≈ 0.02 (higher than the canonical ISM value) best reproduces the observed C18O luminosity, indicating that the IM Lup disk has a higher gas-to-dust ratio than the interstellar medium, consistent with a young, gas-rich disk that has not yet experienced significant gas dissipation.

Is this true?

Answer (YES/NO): NO